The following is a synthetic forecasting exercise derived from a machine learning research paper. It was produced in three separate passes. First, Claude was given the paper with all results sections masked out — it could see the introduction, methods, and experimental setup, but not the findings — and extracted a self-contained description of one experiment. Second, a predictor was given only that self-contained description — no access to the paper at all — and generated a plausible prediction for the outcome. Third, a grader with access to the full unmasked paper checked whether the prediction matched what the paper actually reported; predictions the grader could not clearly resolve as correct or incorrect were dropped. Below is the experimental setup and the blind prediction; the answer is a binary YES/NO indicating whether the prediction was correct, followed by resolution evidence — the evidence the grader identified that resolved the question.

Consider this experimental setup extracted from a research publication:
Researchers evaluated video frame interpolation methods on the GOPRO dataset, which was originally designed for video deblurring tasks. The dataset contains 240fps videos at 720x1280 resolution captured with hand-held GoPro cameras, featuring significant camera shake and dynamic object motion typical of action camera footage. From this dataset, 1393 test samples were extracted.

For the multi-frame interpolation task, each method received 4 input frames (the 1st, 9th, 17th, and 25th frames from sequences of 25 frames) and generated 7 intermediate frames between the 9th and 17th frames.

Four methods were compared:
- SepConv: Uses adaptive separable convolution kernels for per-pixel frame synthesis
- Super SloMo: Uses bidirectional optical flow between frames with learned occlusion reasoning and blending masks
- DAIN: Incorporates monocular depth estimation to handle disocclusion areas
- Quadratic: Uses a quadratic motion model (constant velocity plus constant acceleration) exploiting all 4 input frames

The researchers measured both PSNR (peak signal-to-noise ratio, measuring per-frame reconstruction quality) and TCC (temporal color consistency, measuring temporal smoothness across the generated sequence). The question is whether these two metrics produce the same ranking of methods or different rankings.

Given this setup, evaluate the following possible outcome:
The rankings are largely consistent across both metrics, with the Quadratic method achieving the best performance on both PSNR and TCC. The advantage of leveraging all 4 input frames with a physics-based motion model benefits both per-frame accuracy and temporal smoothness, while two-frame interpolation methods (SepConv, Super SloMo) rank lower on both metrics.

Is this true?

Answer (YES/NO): YES